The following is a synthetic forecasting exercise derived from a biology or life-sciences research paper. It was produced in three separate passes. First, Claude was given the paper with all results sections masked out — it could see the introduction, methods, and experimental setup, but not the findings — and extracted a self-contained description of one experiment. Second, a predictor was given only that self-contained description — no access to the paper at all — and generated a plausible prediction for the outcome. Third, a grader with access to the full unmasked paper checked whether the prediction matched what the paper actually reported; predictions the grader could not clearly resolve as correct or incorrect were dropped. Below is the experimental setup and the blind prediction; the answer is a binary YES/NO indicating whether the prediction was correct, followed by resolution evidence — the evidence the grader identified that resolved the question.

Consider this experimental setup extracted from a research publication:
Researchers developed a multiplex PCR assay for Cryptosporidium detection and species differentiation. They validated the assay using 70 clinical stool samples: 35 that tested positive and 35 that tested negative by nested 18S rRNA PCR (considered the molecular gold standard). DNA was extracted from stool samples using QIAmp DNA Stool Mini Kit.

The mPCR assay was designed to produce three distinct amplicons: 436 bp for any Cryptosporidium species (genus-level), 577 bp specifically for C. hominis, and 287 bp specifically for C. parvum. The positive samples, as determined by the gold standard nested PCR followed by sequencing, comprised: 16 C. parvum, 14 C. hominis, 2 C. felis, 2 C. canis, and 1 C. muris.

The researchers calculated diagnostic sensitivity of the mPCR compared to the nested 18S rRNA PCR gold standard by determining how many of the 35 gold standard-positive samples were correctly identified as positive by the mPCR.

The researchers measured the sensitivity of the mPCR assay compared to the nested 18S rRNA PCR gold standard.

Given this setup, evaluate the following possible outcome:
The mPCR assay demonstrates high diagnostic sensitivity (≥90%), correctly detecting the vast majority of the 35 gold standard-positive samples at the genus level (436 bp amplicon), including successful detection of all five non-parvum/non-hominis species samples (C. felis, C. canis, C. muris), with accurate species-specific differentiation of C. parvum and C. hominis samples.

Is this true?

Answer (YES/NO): NO